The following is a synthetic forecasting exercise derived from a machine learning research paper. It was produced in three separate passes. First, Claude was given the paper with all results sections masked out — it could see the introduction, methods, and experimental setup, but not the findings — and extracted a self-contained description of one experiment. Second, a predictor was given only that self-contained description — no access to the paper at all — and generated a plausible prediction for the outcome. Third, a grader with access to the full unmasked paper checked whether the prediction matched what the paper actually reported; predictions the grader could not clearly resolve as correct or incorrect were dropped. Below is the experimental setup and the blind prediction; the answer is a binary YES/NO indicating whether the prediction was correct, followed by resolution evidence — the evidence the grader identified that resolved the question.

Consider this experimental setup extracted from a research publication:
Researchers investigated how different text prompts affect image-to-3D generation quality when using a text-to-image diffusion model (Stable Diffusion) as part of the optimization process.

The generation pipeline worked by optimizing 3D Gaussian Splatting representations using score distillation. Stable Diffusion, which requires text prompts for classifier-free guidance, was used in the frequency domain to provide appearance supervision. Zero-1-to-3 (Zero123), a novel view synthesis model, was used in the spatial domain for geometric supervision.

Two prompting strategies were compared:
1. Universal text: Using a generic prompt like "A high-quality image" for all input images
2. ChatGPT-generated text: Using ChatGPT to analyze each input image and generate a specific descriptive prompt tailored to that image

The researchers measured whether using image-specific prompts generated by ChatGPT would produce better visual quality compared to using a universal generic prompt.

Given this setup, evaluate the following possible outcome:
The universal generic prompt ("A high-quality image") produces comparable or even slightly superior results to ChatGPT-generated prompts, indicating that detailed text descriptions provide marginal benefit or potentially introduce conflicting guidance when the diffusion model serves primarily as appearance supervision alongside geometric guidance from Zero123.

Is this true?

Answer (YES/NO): NO